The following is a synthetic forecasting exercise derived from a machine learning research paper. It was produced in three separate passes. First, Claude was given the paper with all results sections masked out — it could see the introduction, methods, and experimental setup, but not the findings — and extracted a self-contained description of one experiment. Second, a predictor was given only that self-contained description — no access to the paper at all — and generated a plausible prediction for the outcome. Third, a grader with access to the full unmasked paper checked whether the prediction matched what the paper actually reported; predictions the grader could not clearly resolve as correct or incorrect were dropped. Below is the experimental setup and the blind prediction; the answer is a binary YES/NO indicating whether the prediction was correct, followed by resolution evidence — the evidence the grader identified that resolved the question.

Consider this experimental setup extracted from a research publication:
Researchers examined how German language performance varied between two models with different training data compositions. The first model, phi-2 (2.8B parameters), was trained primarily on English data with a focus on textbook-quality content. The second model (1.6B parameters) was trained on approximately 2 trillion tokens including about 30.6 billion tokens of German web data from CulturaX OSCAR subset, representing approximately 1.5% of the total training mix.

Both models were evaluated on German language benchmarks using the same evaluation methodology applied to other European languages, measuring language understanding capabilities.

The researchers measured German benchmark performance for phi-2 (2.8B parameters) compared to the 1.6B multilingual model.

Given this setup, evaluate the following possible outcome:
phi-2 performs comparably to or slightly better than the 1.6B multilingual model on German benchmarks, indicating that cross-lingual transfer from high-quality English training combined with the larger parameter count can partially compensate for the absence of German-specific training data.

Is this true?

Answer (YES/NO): NO